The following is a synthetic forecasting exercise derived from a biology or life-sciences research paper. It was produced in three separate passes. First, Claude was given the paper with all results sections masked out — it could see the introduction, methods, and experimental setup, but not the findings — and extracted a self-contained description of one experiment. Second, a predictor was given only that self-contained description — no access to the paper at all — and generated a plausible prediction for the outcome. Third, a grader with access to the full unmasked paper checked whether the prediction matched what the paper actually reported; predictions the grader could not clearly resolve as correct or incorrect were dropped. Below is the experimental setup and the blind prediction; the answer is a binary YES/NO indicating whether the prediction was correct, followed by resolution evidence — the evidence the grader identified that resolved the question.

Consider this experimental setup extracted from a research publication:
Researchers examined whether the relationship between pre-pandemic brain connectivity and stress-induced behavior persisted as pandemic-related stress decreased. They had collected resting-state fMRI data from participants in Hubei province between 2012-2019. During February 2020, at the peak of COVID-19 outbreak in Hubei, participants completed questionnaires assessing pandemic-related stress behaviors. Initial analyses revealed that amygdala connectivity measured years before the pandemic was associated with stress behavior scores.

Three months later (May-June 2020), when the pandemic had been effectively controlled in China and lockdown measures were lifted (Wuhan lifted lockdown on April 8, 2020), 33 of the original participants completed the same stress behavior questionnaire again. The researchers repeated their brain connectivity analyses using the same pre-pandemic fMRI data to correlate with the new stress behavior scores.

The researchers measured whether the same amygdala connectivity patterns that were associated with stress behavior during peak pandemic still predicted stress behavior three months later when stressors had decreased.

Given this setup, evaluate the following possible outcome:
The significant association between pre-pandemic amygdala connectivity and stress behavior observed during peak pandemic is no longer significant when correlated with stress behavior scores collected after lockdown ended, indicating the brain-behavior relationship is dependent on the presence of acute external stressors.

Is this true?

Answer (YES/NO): YES